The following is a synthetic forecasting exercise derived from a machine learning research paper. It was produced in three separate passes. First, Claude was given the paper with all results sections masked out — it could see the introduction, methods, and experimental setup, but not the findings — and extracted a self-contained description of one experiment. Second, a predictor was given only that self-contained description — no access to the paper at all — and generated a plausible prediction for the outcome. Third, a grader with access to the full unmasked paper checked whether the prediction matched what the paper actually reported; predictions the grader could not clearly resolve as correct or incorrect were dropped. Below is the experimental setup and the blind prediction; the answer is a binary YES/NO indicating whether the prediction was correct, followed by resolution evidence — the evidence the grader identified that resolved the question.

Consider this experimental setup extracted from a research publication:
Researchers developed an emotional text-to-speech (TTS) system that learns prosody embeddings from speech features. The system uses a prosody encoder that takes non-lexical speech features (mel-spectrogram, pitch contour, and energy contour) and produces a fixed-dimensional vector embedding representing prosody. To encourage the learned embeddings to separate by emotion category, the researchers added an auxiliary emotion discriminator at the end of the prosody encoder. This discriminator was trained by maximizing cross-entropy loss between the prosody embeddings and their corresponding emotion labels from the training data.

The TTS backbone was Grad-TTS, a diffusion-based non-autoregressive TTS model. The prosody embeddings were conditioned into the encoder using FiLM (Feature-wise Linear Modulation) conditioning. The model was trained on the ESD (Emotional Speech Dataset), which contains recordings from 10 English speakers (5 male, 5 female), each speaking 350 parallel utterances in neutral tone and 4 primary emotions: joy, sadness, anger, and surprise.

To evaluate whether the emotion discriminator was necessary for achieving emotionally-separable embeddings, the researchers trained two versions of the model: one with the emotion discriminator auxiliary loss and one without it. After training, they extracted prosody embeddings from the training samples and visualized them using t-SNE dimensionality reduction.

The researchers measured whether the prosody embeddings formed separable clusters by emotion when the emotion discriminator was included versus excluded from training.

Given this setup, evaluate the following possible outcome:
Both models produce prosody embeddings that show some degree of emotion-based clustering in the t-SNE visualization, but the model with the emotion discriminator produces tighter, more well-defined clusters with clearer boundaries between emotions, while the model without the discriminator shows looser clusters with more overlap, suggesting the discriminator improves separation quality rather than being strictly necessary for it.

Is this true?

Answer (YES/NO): NO